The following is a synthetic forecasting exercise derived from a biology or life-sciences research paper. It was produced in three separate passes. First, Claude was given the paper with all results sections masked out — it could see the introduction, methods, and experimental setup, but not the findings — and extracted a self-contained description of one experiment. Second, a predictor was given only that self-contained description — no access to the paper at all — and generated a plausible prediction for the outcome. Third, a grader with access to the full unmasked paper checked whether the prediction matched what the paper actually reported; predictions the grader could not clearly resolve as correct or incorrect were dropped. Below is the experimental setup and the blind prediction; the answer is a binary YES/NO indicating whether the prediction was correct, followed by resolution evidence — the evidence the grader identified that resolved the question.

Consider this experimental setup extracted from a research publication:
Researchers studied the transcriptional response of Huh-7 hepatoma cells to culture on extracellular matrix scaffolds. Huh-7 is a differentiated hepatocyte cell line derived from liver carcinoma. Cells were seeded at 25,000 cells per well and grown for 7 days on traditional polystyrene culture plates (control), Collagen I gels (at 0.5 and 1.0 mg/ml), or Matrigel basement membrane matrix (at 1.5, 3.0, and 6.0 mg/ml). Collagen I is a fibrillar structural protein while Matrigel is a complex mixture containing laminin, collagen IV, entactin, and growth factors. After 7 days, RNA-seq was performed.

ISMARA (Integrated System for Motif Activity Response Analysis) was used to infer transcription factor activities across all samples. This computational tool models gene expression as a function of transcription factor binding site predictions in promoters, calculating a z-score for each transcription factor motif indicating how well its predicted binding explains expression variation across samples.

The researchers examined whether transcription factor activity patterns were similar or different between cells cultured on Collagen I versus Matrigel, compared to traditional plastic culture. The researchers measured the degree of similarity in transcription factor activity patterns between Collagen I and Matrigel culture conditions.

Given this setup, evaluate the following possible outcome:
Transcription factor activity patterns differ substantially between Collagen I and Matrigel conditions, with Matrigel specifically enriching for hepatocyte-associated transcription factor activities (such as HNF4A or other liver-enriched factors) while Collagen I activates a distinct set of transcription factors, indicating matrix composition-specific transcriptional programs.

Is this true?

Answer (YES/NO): NO